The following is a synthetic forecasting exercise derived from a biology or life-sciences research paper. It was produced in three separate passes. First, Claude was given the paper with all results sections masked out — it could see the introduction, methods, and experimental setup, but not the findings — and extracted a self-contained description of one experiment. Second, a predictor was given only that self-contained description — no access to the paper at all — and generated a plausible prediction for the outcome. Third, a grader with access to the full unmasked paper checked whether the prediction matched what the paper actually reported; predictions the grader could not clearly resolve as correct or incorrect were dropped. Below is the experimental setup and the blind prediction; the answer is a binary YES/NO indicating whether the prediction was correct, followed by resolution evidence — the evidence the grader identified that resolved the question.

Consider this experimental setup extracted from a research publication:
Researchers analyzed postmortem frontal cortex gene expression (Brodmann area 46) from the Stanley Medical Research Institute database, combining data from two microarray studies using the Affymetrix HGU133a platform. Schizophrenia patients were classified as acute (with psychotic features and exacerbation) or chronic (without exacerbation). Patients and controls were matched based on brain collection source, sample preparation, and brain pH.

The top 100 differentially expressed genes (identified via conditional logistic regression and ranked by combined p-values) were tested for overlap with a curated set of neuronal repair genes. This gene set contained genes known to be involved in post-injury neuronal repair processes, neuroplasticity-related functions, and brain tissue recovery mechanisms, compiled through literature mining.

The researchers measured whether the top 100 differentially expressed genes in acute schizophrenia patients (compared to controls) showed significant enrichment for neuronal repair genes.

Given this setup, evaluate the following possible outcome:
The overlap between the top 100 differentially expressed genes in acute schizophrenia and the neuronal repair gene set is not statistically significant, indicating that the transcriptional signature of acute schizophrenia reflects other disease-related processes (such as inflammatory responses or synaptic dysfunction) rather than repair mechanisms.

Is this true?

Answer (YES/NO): YES